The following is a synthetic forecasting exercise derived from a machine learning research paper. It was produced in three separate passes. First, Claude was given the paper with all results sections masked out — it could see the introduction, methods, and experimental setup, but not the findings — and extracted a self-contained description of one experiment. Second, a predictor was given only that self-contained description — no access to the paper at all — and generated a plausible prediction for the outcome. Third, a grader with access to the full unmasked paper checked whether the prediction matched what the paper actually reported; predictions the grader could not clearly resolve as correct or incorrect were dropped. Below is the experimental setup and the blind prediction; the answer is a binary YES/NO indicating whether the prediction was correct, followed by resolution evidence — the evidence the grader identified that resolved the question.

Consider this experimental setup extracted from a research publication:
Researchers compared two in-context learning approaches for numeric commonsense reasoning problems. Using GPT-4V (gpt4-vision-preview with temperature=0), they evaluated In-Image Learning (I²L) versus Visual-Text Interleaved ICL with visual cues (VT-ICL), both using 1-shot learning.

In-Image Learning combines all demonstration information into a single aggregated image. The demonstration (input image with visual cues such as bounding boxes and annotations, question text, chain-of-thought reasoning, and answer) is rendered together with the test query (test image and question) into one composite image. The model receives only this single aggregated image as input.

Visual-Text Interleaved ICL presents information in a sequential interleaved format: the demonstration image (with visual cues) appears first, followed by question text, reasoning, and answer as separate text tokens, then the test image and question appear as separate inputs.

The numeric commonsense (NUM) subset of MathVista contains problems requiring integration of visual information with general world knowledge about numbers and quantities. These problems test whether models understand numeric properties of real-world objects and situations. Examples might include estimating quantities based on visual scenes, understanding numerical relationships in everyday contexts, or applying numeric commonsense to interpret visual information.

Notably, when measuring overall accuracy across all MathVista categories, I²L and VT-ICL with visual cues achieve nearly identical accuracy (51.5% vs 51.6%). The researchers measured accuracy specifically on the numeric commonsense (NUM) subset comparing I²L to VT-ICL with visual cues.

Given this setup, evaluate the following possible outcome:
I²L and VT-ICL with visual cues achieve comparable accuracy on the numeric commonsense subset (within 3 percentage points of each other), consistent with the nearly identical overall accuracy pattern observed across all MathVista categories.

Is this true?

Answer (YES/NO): NO